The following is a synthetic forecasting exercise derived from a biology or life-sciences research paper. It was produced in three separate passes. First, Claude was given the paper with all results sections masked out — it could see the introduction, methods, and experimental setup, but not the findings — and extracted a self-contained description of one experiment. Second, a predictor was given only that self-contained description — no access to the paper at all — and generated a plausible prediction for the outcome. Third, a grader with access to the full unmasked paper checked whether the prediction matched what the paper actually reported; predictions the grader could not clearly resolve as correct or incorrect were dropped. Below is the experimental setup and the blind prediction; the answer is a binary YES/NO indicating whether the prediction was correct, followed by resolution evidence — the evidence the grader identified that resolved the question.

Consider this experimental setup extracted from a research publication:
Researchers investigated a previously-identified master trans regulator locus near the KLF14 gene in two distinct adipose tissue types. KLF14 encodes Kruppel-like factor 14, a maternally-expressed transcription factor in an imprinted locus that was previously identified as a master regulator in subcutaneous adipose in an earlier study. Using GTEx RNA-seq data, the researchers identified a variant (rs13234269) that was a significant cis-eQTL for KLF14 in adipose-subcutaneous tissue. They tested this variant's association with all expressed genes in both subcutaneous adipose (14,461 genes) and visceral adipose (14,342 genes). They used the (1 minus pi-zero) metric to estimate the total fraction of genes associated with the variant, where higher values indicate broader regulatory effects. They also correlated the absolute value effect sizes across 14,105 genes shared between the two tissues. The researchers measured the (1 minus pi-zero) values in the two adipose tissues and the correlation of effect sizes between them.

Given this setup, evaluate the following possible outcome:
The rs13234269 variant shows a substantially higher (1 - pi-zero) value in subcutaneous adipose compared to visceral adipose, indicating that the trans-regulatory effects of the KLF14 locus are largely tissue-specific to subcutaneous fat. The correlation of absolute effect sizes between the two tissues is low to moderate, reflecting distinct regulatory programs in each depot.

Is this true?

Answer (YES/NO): YES